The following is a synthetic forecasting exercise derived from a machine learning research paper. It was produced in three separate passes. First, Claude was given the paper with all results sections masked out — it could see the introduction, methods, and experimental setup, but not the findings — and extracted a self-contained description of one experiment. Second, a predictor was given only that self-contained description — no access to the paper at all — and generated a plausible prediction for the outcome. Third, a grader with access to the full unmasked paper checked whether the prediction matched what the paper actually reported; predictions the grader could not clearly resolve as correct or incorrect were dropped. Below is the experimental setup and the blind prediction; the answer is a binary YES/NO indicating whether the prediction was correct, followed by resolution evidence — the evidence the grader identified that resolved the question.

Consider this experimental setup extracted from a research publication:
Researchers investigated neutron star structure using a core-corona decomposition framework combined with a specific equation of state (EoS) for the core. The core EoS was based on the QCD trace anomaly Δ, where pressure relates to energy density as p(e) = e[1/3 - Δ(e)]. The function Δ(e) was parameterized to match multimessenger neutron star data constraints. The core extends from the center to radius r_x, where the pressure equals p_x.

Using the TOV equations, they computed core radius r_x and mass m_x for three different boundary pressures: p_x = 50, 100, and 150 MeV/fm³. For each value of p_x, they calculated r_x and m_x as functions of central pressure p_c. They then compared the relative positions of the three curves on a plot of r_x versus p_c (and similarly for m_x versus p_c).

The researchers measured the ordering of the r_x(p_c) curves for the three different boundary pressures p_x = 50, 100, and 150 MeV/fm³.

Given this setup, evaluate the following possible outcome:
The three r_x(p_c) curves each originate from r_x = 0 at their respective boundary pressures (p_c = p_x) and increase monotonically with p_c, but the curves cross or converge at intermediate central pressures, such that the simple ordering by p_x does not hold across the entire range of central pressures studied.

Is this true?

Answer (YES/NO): NO